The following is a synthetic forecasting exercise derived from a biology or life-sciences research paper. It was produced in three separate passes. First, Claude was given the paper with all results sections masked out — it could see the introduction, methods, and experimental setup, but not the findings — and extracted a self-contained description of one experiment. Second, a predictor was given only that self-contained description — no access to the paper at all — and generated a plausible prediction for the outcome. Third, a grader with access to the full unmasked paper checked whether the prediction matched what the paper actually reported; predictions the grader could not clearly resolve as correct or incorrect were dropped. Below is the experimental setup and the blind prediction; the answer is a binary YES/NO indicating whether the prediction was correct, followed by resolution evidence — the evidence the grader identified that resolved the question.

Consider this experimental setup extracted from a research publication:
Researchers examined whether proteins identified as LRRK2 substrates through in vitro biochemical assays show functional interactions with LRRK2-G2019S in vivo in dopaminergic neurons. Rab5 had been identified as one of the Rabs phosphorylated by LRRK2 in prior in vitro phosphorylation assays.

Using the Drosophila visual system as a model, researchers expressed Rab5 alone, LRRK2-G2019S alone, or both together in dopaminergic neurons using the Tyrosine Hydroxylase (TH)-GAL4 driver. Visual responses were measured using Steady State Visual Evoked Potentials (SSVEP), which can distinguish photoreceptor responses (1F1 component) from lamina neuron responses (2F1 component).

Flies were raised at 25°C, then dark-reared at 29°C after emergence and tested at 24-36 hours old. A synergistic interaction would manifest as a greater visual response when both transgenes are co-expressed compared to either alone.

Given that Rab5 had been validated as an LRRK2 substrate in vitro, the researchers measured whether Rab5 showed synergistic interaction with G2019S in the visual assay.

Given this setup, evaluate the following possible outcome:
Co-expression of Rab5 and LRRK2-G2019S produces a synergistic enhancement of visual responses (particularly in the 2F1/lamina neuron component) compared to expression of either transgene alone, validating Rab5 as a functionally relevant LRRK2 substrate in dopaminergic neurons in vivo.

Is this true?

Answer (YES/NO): NO